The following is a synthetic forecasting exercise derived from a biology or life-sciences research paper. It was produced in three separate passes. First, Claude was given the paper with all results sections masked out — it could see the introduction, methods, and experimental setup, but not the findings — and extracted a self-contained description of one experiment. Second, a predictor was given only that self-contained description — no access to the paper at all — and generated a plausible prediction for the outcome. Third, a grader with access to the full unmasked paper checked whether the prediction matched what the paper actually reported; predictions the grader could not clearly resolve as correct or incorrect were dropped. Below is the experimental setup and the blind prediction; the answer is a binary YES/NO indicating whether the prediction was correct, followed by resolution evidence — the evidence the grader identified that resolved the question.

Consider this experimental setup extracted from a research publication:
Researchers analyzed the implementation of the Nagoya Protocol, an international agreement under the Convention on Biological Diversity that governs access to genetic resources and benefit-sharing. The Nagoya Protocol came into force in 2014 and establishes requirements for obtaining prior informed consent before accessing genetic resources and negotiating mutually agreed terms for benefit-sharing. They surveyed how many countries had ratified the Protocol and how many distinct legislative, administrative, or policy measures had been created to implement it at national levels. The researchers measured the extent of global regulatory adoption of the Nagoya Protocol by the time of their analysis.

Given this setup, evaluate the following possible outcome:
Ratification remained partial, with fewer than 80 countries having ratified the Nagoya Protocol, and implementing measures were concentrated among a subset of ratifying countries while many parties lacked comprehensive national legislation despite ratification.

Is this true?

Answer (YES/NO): NO